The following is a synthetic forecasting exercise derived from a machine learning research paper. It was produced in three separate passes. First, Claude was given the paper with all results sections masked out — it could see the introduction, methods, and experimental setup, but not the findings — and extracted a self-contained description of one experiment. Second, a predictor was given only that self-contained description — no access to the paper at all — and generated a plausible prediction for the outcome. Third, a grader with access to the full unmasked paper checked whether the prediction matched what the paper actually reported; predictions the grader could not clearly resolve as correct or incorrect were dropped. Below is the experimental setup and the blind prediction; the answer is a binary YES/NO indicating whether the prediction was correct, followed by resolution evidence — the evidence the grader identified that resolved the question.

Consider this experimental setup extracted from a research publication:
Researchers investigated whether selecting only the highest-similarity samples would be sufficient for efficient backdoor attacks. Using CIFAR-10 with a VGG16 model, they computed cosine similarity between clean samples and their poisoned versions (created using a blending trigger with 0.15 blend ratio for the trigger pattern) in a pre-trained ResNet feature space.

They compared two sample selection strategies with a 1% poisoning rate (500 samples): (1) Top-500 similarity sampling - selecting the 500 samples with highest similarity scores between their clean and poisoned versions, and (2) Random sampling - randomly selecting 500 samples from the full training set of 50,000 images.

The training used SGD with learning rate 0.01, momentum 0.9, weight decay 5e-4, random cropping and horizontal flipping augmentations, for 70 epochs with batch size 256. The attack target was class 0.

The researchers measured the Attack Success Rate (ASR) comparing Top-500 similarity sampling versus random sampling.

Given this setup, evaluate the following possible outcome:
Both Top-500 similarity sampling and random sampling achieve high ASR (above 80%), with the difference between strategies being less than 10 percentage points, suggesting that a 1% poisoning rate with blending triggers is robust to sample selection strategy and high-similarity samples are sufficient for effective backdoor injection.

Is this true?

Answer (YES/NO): NO